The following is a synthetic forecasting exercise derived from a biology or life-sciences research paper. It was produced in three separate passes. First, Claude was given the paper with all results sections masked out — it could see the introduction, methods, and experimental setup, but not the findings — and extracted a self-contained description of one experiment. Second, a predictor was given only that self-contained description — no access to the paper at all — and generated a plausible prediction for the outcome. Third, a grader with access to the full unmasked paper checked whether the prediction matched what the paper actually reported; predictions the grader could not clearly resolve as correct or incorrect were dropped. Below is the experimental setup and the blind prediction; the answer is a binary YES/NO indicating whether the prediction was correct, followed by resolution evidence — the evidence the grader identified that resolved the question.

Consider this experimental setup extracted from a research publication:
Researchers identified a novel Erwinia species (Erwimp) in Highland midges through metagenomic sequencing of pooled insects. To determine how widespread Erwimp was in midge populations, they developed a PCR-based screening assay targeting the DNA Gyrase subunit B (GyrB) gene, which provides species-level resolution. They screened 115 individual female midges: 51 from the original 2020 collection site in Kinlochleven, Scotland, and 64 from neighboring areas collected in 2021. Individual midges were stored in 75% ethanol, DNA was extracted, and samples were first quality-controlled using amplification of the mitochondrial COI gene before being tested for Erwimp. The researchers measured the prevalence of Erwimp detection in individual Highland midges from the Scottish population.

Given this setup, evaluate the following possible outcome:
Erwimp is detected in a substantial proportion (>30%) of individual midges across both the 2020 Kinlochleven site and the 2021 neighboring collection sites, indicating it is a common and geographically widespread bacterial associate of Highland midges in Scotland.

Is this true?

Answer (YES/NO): NO